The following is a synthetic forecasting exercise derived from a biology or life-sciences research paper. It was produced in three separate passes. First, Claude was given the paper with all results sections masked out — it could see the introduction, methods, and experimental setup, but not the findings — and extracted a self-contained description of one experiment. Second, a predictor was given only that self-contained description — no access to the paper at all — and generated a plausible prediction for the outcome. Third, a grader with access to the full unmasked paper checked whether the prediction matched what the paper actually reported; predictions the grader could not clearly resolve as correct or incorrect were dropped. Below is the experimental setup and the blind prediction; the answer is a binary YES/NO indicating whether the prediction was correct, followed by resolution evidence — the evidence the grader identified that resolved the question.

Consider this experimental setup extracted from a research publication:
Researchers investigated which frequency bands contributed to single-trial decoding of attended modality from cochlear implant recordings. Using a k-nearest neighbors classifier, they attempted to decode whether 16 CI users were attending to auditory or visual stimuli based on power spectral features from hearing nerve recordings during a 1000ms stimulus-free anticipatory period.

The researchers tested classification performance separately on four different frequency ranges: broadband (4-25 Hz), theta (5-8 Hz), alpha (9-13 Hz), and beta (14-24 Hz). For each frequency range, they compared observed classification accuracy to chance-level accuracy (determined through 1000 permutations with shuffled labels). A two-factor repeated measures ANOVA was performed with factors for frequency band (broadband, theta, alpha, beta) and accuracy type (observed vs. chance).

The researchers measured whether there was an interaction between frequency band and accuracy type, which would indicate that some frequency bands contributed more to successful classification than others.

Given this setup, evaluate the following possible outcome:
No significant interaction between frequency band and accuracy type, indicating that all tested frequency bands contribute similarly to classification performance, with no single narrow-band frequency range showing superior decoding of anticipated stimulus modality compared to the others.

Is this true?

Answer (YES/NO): YES